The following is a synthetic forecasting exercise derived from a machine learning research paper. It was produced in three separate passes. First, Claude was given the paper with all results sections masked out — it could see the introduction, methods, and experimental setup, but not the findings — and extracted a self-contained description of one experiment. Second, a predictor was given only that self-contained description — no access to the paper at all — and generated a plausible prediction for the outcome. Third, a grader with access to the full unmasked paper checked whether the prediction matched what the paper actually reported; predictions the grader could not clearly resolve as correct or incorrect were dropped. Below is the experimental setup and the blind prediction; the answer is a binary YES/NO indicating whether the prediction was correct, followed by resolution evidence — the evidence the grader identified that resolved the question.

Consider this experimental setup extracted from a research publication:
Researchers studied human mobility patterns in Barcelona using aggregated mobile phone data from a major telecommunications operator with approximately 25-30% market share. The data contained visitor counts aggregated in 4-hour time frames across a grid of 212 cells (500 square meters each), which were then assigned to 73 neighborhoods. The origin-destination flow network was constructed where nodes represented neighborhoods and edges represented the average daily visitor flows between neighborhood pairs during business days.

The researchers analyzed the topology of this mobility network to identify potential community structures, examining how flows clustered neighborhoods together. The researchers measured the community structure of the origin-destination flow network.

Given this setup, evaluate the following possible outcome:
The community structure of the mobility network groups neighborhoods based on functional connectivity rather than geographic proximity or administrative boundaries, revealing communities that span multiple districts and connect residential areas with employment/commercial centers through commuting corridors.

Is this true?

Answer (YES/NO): NO